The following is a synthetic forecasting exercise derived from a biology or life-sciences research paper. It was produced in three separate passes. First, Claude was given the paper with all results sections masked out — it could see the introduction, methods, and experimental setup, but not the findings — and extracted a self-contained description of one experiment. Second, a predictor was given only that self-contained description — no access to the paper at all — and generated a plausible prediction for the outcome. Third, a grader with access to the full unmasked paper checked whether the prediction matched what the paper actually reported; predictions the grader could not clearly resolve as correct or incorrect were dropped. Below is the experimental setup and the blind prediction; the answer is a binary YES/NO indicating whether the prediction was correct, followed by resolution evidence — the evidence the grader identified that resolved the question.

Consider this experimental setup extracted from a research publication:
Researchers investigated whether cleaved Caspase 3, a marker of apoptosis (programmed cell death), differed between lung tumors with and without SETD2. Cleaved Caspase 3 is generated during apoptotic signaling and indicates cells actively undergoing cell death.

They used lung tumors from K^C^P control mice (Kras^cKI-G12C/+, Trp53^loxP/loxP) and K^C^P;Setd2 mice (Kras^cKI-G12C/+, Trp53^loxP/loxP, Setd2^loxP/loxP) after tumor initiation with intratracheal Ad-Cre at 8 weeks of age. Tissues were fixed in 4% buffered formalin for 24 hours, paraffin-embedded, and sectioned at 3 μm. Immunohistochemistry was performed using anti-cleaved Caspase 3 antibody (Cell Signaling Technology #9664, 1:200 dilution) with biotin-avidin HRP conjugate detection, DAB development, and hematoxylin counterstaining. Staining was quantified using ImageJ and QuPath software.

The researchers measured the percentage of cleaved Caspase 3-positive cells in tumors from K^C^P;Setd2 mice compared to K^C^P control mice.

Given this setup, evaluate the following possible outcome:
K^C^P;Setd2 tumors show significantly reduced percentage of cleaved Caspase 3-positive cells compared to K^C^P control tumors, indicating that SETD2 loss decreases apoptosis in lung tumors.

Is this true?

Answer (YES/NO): NO